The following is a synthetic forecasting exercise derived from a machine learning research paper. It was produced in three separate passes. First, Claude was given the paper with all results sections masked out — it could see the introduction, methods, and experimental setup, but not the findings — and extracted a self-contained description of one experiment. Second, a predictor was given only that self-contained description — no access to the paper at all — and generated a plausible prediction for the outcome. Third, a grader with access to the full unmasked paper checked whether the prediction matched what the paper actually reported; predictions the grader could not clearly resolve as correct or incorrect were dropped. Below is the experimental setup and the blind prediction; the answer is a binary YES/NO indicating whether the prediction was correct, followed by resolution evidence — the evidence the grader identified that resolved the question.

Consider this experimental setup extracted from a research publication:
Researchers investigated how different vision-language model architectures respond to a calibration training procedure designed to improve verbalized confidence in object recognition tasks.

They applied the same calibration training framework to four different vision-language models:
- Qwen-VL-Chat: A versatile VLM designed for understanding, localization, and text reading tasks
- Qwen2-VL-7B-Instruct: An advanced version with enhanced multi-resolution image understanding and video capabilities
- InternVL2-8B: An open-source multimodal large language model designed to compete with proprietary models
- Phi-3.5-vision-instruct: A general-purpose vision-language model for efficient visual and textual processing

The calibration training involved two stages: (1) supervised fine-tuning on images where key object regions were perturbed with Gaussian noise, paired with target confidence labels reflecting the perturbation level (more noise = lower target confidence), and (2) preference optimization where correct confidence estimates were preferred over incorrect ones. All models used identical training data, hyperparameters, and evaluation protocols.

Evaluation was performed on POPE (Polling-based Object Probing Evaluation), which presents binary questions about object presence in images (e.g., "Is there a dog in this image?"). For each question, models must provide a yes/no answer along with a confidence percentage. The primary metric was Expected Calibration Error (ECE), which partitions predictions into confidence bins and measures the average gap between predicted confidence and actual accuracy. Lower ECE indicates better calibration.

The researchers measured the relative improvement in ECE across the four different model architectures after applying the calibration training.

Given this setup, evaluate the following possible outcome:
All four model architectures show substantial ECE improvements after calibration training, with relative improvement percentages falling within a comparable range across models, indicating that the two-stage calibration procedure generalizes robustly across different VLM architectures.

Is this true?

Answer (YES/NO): NO